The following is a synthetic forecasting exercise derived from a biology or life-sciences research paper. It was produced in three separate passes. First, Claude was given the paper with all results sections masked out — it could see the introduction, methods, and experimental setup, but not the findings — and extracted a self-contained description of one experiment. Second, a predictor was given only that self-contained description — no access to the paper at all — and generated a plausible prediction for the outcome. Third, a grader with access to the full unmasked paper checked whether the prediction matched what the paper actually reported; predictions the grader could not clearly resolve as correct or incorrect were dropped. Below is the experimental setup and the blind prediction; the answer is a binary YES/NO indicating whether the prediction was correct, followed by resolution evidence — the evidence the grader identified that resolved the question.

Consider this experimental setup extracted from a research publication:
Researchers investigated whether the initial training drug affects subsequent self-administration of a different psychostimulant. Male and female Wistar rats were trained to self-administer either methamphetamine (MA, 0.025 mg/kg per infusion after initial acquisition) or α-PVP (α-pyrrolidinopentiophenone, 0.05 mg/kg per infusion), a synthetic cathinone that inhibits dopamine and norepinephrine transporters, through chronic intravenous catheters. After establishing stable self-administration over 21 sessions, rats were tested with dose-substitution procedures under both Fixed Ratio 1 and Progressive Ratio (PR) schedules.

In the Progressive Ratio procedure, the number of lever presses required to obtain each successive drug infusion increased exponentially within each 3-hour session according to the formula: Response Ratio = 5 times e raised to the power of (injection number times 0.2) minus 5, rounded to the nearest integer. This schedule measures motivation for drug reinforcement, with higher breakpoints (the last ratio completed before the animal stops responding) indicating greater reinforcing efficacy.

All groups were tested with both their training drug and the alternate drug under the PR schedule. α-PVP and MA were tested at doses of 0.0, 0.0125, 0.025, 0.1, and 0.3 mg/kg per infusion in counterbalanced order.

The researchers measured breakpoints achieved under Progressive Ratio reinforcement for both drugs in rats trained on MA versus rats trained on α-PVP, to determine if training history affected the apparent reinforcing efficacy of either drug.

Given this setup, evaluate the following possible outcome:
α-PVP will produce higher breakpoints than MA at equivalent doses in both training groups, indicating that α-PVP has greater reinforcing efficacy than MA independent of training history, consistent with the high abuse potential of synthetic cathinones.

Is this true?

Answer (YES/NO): NO